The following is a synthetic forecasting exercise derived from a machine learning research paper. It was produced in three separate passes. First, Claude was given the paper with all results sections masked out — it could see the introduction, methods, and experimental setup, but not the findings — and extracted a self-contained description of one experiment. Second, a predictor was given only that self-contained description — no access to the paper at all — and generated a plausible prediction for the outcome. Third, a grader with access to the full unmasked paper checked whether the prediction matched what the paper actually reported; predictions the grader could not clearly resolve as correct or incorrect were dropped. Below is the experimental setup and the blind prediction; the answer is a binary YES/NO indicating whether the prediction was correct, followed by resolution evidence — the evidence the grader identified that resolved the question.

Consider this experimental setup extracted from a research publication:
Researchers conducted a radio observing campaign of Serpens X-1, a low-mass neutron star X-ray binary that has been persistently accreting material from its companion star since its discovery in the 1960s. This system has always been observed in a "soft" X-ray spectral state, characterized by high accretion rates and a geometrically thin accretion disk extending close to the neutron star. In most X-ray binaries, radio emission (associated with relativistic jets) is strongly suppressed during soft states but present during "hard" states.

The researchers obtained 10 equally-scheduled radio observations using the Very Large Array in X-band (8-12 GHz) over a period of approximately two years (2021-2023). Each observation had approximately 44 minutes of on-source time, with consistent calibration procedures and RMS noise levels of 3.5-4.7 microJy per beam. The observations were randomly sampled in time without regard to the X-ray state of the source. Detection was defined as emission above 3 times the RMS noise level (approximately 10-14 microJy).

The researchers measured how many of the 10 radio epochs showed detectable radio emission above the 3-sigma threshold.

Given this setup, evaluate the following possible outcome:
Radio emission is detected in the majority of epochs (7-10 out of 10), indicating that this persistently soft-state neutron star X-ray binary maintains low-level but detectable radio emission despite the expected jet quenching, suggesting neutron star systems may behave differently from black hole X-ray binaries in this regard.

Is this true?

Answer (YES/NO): NO